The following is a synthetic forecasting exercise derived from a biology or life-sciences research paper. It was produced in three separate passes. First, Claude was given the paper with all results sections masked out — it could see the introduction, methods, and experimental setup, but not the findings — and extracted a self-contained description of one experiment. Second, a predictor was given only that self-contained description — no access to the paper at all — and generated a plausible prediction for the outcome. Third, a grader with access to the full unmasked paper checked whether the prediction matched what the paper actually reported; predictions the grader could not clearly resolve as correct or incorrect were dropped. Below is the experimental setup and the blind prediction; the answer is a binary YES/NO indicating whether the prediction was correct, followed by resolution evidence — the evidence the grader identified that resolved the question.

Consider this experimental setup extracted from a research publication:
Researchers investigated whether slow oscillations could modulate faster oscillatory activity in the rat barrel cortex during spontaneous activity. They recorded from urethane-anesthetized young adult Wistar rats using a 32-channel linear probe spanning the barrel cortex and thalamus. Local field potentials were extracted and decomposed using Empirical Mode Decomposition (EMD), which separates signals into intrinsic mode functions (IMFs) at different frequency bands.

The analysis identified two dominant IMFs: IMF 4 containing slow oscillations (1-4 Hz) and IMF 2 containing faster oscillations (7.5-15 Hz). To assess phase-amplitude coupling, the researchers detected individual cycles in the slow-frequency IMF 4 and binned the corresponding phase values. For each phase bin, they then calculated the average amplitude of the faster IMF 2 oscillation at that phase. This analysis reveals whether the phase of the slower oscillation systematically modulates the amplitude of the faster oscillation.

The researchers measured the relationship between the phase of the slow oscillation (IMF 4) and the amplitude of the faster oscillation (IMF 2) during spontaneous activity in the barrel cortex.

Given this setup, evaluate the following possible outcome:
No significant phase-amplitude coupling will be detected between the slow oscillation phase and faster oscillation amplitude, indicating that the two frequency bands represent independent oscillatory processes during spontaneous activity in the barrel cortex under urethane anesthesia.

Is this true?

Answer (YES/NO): NO